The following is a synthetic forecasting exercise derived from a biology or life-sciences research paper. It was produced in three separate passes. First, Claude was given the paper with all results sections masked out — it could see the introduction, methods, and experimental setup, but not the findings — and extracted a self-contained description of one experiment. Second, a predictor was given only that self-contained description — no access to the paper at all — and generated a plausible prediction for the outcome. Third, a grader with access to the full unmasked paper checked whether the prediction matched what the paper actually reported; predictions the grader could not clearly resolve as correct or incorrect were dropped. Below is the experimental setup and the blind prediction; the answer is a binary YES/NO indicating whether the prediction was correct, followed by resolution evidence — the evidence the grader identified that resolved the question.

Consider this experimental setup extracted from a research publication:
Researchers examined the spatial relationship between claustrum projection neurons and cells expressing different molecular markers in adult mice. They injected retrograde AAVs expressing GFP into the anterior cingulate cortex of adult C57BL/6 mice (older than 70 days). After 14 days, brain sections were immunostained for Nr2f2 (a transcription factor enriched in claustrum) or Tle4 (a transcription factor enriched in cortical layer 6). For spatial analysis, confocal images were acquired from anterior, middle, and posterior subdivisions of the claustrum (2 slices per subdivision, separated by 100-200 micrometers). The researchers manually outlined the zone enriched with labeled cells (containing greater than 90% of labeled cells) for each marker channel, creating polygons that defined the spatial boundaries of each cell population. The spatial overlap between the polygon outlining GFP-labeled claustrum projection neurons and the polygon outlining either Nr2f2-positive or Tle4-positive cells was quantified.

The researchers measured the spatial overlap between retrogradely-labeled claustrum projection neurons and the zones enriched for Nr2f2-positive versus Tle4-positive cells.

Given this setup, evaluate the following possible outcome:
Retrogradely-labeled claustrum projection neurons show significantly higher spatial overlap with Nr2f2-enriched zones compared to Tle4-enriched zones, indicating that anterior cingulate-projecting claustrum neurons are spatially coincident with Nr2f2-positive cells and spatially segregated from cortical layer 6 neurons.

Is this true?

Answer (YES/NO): YES